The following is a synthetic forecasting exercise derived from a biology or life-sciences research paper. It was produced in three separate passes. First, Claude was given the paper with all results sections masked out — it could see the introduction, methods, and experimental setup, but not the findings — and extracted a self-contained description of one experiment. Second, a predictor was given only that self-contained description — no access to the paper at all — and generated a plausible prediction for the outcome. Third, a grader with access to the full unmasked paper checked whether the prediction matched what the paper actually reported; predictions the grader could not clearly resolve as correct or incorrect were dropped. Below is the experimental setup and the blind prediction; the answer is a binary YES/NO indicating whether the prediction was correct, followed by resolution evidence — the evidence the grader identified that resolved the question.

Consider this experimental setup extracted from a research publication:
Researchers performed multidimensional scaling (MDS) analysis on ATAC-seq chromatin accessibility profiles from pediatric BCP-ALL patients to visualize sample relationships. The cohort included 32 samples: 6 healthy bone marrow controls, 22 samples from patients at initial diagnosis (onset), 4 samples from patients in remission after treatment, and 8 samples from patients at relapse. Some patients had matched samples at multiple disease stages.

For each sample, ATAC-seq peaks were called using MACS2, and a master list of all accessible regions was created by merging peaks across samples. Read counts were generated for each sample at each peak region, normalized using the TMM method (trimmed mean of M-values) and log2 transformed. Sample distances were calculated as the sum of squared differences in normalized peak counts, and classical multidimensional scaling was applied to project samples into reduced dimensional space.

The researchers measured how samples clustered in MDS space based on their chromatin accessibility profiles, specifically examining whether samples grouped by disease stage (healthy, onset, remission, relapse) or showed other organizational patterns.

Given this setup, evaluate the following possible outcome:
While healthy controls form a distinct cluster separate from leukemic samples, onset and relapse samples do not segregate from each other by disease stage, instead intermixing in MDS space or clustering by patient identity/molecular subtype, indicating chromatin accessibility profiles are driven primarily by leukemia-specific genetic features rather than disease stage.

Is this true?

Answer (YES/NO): NO